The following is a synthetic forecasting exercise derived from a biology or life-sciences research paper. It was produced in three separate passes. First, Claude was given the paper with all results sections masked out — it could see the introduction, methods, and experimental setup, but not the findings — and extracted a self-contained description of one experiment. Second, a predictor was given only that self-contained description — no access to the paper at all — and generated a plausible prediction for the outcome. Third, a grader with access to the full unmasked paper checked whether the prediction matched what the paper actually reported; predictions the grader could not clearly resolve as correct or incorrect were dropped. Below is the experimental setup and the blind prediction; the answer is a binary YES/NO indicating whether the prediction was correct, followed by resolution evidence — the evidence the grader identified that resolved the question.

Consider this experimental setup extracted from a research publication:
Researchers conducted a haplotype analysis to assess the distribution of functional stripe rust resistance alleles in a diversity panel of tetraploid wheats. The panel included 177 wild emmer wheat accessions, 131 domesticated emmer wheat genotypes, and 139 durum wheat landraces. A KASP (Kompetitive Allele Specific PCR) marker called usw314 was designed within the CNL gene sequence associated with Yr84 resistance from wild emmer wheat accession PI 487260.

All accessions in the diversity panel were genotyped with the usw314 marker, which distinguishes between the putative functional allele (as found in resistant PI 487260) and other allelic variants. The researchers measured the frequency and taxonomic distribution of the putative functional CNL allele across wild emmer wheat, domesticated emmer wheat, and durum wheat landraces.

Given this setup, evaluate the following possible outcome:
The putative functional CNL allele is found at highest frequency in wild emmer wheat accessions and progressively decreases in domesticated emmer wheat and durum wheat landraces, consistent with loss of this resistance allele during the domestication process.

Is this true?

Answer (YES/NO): NO